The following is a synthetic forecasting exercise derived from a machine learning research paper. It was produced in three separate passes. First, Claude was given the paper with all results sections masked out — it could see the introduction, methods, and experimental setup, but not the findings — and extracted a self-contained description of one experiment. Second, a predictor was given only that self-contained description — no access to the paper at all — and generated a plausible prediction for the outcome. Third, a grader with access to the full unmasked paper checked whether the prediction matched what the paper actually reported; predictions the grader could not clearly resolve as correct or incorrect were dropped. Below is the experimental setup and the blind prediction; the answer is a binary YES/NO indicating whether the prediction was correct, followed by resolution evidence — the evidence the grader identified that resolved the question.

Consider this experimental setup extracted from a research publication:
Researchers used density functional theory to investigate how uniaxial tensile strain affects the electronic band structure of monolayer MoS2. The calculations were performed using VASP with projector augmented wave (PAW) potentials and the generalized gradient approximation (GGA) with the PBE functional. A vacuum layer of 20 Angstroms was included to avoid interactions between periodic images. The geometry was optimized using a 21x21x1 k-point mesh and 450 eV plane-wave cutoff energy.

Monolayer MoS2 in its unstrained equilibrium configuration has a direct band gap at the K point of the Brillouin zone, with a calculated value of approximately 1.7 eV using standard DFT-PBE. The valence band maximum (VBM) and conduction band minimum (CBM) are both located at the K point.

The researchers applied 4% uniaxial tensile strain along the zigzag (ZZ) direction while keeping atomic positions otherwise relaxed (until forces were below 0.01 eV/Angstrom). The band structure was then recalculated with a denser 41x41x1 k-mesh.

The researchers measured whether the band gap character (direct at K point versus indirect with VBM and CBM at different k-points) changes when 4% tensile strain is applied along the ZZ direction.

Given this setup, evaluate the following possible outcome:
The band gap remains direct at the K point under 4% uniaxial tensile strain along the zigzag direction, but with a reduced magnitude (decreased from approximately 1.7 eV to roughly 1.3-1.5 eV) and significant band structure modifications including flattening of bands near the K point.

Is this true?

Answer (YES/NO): NO